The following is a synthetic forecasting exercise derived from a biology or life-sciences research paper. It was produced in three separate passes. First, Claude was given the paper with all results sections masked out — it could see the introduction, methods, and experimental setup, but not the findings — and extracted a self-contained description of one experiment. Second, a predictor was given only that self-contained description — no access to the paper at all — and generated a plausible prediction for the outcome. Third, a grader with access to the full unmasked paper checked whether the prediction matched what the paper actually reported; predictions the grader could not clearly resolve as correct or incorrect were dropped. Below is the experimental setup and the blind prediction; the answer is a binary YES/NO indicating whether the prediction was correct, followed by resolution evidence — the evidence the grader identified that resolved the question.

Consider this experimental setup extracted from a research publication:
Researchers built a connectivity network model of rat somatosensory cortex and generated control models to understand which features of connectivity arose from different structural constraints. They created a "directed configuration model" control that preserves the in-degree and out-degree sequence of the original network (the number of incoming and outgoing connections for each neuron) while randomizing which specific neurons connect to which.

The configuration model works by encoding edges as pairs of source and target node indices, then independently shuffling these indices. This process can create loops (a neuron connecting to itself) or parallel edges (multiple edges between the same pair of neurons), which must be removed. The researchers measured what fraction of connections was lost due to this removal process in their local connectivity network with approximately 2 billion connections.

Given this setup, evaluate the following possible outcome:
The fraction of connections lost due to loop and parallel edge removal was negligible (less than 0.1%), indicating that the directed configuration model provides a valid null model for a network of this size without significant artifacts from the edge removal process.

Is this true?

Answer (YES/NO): YES